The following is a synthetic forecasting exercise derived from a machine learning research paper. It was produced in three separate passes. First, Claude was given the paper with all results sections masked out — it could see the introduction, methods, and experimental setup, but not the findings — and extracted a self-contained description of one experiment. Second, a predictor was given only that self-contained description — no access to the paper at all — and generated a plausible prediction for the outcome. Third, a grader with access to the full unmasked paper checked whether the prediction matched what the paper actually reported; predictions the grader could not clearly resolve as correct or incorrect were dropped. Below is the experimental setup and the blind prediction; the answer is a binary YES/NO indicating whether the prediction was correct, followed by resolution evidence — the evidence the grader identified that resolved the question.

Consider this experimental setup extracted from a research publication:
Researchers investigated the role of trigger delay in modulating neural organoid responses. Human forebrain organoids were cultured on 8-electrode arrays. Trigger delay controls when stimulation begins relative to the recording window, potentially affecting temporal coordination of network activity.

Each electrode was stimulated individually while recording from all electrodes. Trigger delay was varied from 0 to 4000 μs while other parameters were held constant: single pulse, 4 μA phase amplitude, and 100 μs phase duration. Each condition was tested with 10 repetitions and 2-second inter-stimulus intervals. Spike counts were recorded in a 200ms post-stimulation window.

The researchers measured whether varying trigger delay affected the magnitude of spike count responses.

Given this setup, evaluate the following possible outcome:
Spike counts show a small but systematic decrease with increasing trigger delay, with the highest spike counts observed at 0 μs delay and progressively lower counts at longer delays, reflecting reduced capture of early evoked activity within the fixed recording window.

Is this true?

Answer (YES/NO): NO